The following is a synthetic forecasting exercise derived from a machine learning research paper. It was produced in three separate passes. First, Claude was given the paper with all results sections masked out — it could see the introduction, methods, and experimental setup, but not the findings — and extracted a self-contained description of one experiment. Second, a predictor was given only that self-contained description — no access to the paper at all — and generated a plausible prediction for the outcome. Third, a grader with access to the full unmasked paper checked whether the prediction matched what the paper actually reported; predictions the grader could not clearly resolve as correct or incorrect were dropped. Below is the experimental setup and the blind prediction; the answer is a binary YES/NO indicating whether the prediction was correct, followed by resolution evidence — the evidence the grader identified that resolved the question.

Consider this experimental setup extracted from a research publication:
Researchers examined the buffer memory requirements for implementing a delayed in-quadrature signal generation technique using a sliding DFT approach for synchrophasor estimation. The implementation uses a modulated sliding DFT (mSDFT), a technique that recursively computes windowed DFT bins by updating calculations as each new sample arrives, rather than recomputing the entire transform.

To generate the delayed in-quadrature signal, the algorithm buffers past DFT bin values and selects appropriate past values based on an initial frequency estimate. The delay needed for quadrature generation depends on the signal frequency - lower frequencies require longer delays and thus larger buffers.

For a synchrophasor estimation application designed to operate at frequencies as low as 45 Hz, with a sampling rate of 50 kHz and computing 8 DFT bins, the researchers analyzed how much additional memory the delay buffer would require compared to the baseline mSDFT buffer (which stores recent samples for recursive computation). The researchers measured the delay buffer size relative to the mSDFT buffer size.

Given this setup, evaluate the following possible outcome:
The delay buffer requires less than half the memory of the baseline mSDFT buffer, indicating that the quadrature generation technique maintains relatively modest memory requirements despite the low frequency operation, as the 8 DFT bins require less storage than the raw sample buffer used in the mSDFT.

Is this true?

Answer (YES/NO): NO